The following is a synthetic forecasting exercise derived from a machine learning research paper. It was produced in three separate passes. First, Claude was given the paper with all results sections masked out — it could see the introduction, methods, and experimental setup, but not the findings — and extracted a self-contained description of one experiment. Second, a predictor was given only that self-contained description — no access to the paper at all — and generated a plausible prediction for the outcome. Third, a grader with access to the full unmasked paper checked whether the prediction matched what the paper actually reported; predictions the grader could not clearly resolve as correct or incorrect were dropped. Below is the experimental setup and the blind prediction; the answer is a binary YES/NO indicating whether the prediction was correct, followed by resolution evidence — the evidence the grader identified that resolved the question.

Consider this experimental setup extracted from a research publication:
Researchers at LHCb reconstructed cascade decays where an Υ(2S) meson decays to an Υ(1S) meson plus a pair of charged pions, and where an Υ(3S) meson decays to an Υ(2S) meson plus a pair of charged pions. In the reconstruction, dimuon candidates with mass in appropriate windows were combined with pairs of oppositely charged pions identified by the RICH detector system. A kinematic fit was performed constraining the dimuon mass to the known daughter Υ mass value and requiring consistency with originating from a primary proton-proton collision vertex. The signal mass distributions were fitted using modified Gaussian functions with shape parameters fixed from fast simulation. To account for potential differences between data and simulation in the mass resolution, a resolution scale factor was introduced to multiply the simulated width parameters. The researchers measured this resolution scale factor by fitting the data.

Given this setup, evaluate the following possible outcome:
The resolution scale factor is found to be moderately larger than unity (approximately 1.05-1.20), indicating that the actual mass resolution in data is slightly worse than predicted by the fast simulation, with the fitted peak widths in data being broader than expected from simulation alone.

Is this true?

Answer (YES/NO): NO